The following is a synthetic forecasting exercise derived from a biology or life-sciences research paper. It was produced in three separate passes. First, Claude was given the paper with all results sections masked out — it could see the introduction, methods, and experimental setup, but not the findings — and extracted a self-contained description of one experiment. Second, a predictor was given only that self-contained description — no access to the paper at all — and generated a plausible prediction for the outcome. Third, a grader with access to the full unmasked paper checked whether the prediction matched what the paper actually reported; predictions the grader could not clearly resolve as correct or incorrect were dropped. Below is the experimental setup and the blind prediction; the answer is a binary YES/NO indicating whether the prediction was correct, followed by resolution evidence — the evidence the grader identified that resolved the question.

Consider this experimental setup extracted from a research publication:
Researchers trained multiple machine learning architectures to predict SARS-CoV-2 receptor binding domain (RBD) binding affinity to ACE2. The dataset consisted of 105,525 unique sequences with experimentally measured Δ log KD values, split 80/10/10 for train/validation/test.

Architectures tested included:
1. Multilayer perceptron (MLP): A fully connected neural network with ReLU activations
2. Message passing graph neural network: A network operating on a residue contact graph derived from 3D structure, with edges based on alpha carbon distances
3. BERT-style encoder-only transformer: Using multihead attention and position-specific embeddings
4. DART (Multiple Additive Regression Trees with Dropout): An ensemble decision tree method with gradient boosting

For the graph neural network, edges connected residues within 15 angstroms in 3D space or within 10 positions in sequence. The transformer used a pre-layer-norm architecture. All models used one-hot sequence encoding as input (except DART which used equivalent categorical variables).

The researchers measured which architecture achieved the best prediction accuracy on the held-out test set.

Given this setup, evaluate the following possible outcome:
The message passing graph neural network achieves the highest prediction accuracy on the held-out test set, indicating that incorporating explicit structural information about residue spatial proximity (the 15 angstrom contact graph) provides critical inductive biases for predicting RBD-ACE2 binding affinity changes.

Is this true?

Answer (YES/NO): NO